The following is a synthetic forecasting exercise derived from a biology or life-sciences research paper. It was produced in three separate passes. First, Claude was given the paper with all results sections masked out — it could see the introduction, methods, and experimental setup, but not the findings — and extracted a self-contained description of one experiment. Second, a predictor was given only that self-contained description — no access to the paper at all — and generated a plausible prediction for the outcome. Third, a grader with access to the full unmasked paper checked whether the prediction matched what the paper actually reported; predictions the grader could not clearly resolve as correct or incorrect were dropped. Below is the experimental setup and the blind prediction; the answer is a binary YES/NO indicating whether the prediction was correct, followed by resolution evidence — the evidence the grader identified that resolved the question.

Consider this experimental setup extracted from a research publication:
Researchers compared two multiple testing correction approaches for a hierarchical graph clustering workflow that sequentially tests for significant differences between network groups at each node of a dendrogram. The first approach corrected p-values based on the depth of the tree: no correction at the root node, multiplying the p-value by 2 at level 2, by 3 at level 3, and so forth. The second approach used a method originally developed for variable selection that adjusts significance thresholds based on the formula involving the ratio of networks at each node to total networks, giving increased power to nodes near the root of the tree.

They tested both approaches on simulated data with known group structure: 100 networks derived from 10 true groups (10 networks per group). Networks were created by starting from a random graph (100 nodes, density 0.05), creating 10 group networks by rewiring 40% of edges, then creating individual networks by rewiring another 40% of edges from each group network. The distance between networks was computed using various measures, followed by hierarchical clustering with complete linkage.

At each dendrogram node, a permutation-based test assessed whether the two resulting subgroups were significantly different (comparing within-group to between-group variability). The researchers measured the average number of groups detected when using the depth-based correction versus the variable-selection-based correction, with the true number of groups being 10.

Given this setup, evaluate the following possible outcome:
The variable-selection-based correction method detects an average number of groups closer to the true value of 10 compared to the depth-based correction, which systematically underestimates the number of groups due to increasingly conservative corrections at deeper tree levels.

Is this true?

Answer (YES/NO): YES